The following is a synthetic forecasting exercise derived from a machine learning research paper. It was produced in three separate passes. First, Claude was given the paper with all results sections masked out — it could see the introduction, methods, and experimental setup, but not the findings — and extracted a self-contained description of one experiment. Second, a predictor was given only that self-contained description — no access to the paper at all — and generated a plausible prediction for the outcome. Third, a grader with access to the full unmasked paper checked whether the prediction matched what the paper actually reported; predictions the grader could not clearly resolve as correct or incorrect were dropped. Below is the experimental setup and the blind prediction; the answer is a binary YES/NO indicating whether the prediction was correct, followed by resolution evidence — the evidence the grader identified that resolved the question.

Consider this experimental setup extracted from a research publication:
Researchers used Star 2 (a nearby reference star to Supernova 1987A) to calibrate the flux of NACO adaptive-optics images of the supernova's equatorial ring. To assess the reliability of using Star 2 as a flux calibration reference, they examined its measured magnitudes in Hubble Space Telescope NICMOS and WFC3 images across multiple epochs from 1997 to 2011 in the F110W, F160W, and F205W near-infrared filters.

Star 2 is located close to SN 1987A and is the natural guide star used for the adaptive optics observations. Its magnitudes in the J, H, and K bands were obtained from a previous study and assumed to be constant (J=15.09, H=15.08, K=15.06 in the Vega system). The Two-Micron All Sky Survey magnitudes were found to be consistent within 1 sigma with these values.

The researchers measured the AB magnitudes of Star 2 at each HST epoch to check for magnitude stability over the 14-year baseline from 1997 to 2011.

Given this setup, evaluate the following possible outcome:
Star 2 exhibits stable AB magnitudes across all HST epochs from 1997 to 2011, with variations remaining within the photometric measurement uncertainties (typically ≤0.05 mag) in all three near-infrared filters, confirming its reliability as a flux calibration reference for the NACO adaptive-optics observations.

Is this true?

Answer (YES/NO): NO